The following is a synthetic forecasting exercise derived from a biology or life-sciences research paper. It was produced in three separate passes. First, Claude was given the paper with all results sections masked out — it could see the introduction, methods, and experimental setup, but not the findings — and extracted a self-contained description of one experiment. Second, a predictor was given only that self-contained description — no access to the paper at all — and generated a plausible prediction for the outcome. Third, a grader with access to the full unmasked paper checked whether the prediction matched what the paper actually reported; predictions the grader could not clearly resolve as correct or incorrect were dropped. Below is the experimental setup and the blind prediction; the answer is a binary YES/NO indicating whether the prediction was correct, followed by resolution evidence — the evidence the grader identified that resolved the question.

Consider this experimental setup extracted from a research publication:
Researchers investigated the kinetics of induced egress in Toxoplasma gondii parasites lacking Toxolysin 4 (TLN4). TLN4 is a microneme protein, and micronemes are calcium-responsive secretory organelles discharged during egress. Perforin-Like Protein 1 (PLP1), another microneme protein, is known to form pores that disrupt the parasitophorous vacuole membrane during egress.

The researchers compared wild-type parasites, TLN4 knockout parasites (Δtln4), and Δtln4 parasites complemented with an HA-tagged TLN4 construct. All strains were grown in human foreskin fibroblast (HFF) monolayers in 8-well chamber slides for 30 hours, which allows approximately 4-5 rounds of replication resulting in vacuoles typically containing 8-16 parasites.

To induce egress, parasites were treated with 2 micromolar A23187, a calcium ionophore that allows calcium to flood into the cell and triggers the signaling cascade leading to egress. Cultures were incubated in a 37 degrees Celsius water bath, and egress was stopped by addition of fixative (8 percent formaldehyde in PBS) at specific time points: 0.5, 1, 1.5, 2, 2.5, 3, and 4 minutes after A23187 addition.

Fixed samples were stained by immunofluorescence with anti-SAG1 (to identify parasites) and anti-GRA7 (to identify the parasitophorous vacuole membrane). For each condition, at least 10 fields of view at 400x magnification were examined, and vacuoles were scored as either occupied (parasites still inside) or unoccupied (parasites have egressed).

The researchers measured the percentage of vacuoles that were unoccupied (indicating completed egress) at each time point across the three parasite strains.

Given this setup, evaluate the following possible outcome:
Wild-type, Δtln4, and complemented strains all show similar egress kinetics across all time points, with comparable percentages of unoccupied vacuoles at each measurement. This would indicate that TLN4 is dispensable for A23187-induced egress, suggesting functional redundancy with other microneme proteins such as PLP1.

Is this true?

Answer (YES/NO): NO